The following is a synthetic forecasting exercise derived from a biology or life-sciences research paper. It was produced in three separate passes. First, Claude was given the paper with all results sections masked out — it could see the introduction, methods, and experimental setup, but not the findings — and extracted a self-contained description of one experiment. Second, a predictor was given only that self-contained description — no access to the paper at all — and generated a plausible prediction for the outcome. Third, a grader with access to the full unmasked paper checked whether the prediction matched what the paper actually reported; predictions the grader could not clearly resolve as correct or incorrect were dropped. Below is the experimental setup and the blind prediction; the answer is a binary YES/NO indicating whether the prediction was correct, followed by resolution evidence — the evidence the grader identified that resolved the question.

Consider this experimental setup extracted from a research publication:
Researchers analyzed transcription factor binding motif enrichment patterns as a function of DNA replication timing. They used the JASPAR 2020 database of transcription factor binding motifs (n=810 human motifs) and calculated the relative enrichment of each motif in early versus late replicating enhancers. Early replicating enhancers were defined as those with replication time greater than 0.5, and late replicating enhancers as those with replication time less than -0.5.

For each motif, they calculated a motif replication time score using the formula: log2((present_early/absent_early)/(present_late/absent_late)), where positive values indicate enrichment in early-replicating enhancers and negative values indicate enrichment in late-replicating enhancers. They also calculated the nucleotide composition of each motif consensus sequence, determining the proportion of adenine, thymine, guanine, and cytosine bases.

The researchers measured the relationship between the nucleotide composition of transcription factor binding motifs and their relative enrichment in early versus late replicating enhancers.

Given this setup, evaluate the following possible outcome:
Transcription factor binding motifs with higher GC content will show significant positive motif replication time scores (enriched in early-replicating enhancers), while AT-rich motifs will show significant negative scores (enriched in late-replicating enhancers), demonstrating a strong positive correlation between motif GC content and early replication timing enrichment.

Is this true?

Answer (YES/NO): YES